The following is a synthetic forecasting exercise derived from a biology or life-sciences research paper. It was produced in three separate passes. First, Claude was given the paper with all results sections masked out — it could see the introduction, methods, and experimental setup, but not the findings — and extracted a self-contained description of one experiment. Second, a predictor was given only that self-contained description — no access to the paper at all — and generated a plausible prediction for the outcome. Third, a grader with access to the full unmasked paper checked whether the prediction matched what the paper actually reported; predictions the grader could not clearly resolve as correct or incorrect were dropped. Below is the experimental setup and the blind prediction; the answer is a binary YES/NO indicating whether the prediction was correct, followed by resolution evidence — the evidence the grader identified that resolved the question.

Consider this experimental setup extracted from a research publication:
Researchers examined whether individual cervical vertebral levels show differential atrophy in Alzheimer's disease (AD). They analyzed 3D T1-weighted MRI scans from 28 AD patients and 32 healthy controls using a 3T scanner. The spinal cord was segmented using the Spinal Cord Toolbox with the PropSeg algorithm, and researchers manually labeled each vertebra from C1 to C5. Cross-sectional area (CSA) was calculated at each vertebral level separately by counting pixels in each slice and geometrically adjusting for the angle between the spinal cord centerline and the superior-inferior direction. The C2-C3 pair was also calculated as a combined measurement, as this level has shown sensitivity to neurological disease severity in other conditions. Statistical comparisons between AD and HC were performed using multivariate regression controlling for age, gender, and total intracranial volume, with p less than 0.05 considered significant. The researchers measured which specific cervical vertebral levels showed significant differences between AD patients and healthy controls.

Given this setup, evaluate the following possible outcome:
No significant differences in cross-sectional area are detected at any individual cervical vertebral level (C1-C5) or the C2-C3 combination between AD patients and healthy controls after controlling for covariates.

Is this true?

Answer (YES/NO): NO